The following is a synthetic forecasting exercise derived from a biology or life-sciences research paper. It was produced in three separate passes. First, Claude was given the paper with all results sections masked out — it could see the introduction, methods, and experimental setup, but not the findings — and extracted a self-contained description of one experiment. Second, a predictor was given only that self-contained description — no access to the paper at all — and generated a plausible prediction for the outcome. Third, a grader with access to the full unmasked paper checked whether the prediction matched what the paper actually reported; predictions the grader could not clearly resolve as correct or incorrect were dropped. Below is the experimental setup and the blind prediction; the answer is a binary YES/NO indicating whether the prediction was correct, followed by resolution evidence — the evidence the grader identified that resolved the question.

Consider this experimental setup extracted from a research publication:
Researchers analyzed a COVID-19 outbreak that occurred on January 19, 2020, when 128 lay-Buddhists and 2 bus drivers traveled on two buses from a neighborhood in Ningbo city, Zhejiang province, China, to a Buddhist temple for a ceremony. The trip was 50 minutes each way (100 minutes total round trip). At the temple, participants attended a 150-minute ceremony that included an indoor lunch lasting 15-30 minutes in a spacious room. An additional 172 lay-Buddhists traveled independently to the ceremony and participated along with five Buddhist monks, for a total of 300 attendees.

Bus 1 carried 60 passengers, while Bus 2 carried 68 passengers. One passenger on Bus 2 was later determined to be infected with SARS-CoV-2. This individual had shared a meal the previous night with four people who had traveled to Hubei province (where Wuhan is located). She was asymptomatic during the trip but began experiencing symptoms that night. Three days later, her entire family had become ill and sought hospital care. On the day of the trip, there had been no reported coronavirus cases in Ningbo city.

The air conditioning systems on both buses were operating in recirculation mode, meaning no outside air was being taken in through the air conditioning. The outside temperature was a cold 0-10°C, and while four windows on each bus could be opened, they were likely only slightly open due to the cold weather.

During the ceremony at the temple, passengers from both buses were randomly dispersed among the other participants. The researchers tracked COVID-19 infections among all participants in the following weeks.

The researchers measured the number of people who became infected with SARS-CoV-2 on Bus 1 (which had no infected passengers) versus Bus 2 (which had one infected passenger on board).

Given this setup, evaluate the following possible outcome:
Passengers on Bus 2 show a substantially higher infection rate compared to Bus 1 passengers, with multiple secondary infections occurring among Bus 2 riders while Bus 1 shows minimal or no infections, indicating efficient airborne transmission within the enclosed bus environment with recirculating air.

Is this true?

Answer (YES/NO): YES